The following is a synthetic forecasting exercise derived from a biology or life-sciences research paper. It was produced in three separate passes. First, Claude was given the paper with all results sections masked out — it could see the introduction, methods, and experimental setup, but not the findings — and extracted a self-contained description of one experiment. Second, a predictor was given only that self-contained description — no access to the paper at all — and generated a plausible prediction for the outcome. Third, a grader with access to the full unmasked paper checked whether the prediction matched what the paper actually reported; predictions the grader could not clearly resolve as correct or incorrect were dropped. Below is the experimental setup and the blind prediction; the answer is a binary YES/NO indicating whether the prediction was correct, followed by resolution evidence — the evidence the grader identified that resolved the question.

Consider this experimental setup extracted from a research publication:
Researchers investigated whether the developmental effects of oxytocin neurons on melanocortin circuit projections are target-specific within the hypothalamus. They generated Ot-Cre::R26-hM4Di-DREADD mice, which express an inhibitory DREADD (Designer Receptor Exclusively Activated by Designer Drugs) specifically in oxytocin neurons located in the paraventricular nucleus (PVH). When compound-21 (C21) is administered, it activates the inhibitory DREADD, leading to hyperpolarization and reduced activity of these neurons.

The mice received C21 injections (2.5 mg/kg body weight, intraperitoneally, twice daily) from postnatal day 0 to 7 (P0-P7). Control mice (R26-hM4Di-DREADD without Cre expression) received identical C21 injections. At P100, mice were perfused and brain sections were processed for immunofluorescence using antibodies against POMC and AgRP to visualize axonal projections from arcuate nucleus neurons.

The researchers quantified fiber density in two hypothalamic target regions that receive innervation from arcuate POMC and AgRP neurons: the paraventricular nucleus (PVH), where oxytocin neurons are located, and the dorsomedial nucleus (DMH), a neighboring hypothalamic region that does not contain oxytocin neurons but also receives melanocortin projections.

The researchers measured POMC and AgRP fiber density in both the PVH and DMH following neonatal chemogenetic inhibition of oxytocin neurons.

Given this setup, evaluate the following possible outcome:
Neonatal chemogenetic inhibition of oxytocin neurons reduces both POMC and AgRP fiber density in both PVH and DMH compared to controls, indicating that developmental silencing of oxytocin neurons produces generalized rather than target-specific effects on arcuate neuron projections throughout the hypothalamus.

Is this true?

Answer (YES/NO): NO